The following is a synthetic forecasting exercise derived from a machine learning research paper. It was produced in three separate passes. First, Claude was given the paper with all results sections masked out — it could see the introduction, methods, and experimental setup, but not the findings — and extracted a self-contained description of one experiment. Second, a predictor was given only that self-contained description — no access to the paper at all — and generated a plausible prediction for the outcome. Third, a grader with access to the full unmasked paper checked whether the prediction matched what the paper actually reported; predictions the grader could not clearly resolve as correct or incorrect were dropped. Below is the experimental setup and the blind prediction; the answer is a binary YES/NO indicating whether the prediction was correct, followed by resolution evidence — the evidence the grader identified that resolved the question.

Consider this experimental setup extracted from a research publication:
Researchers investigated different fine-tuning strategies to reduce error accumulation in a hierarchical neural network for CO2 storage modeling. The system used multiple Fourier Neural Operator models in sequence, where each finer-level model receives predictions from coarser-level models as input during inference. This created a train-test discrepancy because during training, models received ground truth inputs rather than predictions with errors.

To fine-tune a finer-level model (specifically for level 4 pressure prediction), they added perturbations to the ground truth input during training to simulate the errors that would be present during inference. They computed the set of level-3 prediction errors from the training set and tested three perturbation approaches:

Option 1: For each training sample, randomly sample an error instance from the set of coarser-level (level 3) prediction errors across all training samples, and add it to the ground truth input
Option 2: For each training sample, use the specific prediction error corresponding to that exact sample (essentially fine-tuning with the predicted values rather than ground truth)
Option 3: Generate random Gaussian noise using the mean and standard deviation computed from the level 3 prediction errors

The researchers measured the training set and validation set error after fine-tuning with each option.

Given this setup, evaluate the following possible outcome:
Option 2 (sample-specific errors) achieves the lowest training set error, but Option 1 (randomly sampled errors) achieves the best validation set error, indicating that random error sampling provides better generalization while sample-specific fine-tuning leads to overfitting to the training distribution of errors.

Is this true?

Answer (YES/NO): YES